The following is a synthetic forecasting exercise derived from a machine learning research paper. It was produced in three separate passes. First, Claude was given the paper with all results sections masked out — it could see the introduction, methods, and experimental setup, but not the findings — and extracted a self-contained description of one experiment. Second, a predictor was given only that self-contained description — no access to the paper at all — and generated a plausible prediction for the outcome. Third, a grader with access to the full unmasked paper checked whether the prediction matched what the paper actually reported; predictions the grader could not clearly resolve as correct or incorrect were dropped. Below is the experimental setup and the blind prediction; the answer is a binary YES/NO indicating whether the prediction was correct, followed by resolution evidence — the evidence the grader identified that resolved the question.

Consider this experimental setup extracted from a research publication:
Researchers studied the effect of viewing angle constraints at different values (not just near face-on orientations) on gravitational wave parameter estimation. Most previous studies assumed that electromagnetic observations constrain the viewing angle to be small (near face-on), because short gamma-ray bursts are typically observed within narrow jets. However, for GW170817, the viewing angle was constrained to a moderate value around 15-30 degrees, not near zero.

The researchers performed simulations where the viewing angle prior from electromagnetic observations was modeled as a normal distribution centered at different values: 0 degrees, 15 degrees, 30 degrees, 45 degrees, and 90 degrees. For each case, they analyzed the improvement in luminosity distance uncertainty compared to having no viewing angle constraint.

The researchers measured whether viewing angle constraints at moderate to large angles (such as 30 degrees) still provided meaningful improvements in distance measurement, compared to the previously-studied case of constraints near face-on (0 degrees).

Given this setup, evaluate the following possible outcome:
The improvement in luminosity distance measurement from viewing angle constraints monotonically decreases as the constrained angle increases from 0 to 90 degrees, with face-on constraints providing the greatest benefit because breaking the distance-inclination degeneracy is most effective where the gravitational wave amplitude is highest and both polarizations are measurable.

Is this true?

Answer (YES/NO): NO